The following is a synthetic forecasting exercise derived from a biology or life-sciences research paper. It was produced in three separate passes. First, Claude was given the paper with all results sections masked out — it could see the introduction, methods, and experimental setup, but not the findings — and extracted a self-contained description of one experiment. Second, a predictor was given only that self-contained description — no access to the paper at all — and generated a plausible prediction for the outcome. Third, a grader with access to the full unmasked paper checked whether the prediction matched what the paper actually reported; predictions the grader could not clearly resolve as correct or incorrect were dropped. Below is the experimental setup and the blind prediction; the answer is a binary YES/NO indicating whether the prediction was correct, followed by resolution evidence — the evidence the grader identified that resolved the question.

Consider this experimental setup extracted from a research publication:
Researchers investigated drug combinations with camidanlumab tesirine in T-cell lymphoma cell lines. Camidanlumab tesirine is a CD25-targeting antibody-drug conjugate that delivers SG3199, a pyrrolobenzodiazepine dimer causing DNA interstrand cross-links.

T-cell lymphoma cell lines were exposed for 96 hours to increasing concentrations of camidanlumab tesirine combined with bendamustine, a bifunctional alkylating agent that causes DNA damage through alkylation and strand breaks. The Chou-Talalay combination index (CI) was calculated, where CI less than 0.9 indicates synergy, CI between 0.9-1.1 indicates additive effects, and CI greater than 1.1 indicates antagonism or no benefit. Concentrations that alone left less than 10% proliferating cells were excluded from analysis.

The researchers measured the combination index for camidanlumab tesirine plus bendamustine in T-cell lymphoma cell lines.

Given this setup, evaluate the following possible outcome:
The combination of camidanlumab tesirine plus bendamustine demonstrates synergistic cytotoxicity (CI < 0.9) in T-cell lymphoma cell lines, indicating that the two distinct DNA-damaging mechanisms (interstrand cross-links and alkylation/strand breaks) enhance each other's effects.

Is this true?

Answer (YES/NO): NO